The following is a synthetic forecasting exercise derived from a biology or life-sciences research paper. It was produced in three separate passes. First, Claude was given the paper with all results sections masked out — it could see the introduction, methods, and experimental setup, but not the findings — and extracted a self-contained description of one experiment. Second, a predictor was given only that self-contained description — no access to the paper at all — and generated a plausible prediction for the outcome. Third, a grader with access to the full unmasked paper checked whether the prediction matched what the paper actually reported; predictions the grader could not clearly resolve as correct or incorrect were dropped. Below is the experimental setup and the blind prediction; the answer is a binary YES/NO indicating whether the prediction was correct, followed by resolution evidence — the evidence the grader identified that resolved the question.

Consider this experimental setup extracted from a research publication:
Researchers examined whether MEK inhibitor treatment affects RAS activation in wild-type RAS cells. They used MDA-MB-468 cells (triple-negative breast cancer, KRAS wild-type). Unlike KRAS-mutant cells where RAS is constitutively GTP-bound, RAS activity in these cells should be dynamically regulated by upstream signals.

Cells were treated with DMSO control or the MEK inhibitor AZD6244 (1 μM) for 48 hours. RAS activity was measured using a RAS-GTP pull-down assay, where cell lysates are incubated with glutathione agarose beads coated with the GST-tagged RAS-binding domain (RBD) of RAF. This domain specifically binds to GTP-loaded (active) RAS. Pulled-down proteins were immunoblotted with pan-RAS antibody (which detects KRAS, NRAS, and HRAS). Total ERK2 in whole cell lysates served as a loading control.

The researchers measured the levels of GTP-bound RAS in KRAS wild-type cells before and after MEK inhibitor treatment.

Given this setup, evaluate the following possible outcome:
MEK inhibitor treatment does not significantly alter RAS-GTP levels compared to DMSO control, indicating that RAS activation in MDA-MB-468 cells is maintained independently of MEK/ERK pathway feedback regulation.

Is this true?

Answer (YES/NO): NO